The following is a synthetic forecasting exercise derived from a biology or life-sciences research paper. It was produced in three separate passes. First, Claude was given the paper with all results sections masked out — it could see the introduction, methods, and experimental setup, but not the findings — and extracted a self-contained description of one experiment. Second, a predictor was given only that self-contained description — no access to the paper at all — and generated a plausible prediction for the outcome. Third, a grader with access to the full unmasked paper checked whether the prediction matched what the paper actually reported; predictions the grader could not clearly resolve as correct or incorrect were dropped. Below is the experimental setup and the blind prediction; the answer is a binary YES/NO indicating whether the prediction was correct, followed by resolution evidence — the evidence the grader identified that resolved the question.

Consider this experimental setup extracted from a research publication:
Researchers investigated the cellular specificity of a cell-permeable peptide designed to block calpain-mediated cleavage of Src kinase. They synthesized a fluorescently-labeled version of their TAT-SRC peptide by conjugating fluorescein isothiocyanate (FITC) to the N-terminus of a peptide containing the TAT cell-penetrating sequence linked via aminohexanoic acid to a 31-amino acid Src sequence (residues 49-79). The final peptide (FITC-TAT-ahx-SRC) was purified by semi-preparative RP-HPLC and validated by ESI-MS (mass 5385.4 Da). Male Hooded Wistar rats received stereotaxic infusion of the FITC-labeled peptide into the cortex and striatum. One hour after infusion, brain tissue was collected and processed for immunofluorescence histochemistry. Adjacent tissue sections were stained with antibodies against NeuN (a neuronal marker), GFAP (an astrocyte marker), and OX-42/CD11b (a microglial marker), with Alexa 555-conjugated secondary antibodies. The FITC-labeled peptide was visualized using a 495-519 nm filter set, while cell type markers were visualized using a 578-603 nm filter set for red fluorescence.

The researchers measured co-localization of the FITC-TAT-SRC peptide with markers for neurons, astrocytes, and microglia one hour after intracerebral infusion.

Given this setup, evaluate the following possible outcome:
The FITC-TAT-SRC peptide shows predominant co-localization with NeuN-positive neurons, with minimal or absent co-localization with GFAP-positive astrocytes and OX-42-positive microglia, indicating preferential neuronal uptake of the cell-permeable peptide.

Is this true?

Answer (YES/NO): YES